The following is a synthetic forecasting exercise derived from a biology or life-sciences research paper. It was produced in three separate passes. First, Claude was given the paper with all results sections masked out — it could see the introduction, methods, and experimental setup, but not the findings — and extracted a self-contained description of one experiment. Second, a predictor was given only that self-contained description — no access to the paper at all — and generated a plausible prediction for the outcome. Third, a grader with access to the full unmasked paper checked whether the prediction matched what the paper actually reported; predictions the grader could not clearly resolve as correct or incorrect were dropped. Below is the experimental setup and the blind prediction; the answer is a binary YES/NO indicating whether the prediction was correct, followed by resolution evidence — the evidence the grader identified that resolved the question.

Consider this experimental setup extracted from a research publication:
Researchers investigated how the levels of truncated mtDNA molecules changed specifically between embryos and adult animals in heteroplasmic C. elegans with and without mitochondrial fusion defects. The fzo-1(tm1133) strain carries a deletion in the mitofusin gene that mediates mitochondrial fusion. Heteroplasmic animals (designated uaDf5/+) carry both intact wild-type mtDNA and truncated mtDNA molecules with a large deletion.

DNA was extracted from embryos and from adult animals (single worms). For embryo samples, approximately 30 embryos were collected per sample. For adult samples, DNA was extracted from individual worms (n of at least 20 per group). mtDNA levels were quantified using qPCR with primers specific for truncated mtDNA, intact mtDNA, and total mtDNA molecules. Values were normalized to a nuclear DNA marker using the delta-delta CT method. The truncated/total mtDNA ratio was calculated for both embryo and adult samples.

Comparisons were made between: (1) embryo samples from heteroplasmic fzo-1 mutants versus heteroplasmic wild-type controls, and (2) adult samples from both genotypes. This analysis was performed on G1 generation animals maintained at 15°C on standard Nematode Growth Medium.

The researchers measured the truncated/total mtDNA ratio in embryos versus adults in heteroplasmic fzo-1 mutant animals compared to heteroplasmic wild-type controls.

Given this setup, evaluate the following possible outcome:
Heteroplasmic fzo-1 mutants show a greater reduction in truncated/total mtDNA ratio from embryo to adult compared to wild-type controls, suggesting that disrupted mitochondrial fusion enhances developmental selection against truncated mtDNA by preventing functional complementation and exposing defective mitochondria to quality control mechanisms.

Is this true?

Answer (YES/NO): YES